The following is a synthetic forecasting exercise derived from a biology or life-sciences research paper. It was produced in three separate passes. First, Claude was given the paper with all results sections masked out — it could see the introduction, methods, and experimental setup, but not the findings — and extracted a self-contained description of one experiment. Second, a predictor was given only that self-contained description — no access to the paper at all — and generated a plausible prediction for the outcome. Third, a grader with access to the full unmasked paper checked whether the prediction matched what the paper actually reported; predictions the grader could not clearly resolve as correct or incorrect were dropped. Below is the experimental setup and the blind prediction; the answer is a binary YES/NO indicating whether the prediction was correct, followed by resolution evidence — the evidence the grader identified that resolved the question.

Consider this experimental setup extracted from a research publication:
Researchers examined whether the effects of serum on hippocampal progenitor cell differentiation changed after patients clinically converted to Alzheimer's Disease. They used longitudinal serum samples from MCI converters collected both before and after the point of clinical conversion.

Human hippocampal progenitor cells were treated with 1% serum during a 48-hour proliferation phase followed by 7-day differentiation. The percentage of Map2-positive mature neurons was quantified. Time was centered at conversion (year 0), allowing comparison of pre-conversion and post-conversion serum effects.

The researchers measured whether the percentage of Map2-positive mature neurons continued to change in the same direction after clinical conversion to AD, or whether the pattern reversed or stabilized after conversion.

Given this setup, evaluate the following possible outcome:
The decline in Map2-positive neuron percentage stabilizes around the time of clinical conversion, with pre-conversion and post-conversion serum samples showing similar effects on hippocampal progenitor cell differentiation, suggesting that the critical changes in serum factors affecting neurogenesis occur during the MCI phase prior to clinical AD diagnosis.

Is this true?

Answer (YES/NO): NO